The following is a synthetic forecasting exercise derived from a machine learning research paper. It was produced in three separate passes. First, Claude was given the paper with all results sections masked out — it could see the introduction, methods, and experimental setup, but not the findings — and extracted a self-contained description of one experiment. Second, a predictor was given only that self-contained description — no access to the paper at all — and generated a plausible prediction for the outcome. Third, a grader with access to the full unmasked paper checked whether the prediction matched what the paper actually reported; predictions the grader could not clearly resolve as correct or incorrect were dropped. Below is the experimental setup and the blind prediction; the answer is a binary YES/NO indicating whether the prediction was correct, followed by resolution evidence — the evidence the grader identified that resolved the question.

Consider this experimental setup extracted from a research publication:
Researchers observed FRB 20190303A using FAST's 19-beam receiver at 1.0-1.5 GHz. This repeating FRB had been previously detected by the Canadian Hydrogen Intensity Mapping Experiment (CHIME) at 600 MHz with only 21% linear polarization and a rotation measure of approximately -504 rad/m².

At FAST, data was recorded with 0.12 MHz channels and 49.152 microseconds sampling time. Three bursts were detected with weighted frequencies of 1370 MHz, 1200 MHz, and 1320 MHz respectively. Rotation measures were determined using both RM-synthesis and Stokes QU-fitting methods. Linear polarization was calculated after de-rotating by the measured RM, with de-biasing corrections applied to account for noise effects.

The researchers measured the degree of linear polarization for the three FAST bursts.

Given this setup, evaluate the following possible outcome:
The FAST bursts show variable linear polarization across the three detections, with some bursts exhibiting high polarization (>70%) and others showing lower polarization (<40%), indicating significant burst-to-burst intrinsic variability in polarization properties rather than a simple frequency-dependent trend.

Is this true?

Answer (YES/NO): NO